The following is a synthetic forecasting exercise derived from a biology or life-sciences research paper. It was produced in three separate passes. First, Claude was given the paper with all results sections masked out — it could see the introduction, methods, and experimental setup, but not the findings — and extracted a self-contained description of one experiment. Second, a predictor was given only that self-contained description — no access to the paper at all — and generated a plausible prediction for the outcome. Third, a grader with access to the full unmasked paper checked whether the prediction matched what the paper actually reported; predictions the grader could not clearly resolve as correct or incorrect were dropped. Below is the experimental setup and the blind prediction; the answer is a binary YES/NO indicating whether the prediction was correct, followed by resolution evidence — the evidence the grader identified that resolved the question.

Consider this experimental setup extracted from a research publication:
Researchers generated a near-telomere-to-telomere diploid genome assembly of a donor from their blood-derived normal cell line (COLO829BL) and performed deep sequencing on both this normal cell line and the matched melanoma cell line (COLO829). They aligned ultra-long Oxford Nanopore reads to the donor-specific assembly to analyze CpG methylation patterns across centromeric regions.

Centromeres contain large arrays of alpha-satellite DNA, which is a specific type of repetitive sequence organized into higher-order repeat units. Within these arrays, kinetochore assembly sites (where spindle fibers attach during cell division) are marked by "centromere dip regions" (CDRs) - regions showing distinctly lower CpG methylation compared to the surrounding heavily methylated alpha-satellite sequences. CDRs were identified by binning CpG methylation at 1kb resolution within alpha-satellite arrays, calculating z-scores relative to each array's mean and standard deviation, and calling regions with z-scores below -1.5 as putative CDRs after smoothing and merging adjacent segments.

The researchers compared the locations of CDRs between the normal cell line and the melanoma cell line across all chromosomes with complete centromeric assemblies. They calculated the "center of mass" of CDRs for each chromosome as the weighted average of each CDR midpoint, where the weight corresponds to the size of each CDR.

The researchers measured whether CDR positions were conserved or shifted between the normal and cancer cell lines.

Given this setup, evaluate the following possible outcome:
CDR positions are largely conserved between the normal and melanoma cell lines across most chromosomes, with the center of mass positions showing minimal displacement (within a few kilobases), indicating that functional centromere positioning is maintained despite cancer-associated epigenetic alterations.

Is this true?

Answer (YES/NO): NO